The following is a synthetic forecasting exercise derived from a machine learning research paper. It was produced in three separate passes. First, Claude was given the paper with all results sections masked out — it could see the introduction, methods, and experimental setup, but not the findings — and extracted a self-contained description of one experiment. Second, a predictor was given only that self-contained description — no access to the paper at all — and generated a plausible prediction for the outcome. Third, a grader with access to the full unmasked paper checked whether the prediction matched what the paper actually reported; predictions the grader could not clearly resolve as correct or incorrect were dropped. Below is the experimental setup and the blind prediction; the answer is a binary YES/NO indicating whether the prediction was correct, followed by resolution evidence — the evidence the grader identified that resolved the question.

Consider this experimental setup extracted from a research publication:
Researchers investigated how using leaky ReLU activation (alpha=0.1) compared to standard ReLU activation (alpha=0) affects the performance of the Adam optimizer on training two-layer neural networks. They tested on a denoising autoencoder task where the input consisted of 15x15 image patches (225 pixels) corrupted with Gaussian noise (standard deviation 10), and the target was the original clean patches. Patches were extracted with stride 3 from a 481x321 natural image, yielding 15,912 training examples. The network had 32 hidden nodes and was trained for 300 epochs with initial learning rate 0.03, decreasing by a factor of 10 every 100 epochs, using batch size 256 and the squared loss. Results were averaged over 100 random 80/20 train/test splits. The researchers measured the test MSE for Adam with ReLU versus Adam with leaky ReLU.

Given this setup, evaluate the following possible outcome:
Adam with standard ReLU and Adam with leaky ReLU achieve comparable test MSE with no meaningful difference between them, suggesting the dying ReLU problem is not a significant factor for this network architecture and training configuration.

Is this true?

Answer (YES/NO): NO